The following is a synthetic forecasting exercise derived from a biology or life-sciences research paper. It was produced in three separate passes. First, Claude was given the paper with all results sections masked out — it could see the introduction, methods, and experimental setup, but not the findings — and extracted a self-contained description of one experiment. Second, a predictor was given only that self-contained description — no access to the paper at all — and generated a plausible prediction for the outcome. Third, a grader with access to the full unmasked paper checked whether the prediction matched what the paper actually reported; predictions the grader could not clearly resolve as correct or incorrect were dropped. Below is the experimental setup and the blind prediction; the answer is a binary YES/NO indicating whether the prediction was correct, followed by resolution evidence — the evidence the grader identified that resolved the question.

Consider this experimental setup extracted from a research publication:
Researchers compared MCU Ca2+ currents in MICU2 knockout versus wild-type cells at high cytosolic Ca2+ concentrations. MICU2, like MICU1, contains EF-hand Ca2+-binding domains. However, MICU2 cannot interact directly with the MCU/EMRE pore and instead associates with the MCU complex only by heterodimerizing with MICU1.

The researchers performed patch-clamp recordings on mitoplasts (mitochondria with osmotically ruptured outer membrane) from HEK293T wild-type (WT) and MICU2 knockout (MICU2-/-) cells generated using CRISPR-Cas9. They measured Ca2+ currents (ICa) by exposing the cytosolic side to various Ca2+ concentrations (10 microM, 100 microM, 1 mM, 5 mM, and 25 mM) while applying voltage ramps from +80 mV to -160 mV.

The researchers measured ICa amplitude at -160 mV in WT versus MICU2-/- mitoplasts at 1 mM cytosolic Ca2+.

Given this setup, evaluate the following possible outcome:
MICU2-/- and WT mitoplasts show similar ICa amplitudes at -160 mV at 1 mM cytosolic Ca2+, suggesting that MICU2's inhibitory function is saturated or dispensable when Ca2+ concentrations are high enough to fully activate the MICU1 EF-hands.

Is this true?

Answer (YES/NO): YES